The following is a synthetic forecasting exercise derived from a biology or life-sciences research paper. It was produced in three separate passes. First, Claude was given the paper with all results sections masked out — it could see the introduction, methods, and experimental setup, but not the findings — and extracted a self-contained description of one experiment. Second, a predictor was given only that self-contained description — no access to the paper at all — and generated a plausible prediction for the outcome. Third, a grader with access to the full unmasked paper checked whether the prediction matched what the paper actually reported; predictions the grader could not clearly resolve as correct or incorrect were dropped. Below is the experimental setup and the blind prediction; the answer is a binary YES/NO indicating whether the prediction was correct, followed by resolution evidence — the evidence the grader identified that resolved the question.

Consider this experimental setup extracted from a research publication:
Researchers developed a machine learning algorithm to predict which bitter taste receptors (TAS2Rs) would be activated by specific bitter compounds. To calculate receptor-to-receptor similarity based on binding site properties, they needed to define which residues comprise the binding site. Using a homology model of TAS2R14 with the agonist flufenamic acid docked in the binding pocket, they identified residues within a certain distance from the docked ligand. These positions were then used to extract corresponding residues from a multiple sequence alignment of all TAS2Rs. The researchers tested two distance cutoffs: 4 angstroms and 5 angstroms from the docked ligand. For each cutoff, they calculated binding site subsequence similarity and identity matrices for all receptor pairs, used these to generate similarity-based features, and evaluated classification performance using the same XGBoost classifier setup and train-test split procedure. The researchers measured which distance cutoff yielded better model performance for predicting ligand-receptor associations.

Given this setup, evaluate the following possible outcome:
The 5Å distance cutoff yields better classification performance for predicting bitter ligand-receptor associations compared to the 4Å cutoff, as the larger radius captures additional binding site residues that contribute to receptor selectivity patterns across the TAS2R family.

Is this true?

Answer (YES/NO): YES